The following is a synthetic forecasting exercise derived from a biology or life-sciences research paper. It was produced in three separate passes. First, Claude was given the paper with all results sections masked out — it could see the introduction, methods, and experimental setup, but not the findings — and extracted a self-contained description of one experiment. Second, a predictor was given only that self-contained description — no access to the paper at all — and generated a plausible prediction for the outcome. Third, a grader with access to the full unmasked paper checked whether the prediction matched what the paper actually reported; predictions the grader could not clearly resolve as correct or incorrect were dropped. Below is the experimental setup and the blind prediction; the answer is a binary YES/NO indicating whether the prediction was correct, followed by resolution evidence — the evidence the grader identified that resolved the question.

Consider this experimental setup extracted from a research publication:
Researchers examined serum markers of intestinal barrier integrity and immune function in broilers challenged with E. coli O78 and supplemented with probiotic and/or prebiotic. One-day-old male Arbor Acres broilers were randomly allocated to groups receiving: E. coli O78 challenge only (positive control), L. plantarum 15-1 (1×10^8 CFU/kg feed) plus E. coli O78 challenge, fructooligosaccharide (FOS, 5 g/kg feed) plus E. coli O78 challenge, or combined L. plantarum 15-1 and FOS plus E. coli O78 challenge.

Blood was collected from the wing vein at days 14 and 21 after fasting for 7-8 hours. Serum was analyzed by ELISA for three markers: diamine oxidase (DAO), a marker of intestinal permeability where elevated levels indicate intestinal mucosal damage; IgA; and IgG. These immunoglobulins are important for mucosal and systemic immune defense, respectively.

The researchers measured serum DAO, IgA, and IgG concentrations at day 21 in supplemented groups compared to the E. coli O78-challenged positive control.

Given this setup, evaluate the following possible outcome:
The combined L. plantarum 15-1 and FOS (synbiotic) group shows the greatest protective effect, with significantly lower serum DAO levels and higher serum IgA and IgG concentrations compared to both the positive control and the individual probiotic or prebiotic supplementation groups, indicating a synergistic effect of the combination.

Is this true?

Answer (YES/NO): NO